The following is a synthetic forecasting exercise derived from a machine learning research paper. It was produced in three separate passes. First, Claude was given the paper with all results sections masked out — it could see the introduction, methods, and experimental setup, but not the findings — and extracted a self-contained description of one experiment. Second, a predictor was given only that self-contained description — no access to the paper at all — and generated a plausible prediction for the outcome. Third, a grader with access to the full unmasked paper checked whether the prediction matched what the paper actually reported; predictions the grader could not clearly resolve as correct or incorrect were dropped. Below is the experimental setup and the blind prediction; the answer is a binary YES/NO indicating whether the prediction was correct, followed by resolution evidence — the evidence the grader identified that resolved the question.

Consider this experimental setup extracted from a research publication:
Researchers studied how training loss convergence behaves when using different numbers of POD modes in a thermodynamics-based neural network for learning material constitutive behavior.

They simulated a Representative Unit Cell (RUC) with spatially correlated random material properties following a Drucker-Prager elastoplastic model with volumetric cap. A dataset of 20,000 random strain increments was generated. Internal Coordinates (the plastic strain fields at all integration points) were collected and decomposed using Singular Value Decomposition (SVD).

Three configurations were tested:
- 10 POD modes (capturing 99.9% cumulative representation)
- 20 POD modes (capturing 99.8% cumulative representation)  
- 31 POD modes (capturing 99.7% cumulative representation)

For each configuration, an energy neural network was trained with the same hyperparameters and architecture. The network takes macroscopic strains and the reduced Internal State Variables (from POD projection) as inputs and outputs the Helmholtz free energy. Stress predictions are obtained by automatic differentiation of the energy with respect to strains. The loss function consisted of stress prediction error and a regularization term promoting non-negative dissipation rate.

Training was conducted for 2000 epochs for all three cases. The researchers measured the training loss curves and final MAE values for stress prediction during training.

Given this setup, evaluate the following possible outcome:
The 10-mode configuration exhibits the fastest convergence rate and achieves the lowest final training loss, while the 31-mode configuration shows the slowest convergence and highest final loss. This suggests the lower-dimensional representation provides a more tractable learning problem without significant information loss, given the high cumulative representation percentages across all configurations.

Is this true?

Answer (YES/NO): NO